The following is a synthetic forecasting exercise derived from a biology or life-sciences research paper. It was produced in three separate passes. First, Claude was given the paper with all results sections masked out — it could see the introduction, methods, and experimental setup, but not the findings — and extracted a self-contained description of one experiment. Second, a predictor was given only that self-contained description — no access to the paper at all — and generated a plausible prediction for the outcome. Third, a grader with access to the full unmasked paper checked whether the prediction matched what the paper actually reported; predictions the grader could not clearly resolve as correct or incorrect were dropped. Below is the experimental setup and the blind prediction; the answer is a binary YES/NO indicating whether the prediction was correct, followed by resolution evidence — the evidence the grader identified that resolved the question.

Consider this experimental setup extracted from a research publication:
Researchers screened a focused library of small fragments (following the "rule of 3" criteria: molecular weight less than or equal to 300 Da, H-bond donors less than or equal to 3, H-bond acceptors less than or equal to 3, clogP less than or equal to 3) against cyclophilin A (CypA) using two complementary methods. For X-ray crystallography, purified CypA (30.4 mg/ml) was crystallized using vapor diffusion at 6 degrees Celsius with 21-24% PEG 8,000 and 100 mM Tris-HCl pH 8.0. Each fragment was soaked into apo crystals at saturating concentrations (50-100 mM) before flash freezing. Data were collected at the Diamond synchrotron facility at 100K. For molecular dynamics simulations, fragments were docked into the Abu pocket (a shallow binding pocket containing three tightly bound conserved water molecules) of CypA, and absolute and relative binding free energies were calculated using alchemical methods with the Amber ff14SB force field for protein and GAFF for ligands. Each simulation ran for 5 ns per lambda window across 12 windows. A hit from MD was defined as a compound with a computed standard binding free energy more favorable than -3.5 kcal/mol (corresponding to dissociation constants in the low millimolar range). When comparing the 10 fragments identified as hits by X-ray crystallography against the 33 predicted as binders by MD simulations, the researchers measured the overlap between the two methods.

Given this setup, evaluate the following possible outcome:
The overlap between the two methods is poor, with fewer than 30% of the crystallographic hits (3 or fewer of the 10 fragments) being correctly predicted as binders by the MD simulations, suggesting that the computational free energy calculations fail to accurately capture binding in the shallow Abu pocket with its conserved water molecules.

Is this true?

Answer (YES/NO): NO